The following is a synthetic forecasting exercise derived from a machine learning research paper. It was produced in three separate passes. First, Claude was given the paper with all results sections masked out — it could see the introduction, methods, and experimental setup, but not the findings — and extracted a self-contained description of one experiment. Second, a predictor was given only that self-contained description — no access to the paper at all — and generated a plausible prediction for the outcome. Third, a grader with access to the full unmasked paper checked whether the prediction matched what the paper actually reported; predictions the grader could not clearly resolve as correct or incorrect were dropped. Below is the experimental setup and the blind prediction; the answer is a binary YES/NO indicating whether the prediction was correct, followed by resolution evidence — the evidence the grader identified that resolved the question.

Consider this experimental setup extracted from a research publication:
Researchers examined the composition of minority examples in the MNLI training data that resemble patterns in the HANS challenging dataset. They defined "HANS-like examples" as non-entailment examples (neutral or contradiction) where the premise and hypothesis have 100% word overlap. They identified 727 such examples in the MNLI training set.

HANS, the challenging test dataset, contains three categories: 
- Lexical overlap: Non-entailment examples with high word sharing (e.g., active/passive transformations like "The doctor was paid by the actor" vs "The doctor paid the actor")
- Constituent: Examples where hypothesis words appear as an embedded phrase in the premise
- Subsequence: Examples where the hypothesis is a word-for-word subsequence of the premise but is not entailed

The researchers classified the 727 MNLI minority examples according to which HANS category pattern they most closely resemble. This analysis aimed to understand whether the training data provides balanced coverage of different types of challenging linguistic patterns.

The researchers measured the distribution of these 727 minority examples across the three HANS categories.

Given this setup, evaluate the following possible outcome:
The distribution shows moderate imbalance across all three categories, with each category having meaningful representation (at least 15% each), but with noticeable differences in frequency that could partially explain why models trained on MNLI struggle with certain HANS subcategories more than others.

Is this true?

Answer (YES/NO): NO